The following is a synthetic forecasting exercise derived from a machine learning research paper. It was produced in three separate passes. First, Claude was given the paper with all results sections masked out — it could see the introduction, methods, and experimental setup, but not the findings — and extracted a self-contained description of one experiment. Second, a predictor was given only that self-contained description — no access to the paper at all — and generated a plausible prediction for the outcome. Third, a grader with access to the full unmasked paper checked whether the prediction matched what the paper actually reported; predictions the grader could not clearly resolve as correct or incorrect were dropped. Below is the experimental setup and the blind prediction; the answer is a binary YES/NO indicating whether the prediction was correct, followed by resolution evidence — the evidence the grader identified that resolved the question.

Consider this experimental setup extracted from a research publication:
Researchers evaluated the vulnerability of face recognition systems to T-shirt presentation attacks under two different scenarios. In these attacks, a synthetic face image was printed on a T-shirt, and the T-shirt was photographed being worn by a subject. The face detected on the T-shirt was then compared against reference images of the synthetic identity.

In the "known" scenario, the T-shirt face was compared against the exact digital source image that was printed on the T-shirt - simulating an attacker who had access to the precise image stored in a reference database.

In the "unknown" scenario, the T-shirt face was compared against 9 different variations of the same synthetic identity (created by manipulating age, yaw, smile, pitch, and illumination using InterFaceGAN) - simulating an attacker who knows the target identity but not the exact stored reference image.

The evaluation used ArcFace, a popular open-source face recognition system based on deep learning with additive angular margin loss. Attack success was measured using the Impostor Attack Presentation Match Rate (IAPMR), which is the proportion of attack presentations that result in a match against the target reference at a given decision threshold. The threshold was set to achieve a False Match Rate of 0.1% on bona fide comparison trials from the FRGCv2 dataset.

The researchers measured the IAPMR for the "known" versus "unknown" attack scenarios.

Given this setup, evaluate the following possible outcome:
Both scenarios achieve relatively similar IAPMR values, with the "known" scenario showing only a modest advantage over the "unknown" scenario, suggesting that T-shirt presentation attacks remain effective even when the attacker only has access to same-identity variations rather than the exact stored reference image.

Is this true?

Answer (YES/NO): YES